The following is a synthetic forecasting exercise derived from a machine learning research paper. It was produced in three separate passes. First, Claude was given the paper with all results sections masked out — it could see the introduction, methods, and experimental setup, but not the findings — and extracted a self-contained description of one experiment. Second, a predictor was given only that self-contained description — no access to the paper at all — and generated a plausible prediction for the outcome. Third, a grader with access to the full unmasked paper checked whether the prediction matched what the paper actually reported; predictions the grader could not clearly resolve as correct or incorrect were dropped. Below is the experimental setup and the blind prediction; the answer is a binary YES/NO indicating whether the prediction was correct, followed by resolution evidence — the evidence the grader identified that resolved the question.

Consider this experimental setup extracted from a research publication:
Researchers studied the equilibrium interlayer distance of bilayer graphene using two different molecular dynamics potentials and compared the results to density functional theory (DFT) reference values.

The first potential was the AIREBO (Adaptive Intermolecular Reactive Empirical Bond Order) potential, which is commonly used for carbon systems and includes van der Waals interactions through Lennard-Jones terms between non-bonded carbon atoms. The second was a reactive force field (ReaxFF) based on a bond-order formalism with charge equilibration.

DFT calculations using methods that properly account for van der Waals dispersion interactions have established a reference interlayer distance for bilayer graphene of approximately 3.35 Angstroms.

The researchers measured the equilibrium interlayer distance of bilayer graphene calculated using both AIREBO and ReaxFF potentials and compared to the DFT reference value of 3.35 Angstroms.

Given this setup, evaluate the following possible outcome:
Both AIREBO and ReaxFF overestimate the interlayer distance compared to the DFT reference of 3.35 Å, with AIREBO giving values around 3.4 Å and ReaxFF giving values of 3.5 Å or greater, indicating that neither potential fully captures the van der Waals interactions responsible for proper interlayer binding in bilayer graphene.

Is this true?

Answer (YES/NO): NO